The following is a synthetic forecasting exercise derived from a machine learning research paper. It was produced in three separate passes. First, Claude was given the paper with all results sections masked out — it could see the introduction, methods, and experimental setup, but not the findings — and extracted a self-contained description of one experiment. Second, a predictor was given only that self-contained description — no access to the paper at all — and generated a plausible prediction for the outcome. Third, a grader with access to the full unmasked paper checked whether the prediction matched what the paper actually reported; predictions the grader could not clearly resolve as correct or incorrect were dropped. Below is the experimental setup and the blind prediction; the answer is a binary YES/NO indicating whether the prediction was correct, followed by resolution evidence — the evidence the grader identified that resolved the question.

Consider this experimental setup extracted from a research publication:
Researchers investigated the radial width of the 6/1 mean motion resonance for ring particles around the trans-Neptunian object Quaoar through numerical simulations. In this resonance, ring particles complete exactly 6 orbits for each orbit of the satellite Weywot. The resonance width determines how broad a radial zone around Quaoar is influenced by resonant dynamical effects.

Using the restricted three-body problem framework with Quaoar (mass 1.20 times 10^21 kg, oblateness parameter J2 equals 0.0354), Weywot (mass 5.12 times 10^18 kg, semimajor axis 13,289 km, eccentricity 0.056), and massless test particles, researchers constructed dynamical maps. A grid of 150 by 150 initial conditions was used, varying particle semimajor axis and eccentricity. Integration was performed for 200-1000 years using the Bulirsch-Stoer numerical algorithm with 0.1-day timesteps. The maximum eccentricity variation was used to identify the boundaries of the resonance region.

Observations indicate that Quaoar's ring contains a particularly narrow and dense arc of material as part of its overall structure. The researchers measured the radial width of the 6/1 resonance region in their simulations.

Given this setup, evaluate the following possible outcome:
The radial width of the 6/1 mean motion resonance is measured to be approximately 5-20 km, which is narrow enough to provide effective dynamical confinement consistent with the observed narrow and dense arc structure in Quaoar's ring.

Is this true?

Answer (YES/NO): NO